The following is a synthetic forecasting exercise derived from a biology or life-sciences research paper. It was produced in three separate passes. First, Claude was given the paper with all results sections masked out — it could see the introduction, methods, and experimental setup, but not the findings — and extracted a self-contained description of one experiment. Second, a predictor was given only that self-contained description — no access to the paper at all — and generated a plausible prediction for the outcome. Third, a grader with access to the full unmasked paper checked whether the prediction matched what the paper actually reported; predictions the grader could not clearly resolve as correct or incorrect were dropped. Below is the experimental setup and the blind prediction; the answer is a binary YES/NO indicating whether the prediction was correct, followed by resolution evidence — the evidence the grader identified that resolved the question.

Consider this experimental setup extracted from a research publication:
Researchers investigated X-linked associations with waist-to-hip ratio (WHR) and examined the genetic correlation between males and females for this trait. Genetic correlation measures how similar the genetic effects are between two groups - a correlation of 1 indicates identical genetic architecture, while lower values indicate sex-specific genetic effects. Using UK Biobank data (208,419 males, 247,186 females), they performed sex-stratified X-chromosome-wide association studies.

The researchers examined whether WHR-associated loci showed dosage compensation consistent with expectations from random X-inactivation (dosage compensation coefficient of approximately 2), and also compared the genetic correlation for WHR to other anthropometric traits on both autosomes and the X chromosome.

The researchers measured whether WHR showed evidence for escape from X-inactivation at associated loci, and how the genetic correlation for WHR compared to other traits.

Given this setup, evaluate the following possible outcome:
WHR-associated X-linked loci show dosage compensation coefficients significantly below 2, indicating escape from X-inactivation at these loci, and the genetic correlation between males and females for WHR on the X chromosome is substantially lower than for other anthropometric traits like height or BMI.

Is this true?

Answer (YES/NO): YES